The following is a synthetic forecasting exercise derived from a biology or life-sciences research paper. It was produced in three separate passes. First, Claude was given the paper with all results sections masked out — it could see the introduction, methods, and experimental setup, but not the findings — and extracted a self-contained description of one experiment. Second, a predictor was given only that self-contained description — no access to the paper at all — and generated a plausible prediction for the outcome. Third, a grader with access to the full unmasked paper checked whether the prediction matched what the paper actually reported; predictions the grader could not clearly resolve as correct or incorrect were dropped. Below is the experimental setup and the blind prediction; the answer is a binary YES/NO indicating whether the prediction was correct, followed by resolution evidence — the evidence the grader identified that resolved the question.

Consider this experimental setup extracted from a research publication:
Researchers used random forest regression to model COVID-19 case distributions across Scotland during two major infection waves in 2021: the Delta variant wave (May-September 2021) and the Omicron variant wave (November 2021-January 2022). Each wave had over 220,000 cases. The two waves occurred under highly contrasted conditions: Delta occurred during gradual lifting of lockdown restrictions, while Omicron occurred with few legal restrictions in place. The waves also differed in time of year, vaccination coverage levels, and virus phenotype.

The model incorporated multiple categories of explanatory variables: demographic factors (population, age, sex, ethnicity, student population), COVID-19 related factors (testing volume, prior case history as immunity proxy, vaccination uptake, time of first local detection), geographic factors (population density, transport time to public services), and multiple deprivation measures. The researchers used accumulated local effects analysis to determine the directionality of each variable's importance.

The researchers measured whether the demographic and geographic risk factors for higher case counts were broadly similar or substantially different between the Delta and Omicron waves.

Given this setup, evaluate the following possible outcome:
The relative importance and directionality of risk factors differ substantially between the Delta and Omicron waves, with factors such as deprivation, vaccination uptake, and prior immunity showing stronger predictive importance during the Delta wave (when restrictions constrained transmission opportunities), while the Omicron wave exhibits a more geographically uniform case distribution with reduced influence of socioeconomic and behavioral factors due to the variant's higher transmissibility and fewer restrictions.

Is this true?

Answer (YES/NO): NO